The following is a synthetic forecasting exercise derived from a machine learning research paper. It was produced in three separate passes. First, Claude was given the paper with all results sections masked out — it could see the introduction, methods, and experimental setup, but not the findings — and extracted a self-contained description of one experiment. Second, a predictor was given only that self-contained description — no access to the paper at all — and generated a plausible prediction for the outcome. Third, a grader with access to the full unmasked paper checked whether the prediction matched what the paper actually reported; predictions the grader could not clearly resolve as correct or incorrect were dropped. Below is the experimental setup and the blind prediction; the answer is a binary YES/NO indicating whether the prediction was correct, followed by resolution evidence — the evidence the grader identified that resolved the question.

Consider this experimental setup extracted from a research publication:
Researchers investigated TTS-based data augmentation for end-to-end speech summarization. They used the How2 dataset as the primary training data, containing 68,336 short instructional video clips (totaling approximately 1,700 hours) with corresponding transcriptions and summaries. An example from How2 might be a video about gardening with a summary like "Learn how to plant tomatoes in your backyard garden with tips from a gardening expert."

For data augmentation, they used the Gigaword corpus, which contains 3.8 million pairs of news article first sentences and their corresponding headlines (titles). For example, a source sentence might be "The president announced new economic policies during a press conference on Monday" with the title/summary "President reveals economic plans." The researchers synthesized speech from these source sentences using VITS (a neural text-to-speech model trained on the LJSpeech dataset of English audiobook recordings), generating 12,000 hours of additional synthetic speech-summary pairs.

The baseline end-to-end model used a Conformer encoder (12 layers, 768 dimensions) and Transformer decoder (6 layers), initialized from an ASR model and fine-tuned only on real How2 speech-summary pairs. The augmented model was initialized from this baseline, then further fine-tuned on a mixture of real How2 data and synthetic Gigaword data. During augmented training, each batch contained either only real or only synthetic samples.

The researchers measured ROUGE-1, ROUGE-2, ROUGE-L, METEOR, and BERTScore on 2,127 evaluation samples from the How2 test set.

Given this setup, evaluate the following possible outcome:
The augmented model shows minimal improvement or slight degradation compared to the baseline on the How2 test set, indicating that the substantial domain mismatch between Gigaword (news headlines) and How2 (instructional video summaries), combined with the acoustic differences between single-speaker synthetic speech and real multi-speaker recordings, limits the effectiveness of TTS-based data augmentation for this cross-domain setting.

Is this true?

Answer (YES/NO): NO